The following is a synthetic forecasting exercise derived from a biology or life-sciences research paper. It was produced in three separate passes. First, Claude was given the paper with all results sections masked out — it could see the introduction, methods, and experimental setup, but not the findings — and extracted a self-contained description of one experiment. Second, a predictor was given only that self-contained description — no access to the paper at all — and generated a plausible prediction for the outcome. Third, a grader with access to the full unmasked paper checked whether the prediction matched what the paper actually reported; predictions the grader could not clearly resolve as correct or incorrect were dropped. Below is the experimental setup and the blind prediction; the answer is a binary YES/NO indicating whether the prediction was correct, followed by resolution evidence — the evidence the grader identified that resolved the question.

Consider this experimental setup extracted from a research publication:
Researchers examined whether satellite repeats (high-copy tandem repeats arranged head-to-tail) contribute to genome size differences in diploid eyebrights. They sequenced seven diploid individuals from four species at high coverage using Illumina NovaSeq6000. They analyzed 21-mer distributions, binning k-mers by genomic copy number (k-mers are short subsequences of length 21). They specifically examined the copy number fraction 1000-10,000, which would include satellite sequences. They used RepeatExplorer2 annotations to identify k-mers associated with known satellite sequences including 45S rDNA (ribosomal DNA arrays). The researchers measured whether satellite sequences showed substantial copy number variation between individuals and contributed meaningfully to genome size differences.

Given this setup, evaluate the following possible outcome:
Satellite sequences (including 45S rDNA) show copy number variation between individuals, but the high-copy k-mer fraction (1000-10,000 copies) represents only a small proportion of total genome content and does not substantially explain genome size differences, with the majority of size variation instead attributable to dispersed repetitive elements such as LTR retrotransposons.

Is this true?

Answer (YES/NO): NO